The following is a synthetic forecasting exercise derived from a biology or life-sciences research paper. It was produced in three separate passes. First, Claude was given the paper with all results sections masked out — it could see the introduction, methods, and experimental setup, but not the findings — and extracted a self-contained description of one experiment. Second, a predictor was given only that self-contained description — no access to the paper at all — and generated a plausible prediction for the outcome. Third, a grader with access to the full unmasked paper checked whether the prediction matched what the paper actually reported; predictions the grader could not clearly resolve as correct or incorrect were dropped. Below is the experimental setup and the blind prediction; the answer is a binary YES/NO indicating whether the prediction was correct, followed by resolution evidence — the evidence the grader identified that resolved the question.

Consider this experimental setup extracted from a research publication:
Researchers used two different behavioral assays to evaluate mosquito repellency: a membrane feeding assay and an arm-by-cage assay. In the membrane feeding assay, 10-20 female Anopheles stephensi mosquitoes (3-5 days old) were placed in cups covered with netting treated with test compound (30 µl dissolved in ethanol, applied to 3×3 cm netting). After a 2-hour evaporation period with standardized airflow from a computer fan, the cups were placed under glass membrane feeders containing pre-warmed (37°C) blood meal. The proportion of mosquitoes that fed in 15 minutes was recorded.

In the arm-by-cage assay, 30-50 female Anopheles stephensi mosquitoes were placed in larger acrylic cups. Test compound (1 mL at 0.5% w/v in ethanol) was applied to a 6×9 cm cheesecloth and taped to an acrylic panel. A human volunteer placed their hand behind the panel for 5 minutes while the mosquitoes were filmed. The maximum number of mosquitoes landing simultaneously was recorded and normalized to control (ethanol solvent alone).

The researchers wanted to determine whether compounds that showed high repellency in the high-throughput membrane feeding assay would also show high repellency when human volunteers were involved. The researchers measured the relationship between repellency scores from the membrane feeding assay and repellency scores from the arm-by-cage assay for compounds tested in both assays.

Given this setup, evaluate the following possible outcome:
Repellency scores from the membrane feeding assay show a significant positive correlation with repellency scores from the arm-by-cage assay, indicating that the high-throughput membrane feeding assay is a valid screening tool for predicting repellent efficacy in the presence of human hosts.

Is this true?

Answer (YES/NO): YES